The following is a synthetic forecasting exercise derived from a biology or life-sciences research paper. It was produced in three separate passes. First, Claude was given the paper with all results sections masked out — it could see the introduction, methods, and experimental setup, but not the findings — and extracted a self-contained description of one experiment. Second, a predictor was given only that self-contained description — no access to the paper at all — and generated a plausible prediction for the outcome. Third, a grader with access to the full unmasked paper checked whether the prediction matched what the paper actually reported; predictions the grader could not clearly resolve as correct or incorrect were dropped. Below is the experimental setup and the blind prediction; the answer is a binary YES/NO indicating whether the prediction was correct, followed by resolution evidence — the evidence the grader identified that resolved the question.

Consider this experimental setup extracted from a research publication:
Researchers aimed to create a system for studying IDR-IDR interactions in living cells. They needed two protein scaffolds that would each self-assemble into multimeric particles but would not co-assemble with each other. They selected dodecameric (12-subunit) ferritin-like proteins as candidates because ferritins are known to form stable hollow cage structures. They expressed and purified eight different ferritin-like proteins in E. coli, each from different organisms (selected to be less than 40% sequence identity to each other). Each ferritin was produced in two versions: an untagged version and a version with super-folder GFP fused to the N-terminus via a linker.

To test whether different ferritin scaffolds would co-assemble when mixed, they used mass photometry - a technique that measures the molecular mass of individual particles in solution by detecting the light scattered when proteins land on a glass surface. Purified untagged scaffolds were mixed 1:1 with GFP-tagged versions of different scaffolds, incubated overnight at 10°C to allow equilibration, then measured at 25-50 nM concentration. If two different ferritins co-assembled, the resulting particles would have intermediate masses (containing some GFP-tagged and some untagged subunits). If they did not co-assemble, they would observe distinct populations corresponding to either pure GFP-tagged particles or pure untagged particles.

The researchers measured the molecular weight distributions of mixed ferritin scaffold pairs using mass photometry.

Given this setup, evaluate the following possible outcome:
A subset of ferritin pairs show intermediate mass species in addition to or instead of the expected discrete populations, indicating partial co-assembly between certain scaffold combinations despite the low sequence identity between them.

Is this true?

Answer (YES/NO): NO